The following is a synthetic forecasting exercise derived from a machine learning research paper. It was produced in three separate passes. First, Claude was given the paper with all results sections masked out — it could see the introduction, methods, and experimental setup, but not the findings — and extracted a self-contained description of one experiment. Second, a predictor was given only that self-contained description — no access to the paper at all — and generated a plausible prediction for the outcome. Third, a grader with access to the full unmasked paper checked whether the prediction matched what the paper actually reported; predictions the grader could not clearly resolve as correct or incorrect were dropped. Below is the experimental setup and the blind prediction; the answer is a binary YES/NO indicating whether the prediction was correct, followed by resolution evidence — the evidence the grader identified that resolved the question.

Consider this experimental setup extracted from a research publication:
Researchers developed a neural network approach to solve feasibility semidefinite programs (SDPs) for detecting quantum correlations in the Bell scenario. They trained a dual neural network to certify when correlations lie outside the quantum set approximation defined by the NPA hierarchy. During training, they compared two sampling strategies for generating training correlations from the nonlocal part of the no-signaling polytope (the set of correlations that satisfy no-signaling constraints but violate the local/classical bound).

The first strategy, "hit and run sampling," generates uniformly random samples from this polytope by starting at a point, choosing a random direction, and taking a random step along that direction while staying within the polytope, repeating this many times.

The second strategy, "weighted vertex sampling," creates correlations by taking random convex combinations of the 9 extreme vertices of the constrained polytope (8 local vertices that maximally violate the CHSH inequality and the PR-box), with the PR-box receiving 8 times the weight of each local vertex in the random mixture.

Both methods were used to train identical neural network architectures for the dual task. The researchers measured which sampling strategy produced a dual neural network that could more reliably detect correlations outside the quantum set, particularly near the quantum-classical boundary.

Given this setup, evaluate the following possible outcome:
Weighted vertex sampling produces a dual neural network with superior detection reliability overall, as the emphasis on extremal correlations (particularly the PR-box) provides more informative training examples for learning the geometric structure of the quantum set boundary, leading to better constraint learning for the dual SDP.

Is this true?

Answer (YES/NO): YES